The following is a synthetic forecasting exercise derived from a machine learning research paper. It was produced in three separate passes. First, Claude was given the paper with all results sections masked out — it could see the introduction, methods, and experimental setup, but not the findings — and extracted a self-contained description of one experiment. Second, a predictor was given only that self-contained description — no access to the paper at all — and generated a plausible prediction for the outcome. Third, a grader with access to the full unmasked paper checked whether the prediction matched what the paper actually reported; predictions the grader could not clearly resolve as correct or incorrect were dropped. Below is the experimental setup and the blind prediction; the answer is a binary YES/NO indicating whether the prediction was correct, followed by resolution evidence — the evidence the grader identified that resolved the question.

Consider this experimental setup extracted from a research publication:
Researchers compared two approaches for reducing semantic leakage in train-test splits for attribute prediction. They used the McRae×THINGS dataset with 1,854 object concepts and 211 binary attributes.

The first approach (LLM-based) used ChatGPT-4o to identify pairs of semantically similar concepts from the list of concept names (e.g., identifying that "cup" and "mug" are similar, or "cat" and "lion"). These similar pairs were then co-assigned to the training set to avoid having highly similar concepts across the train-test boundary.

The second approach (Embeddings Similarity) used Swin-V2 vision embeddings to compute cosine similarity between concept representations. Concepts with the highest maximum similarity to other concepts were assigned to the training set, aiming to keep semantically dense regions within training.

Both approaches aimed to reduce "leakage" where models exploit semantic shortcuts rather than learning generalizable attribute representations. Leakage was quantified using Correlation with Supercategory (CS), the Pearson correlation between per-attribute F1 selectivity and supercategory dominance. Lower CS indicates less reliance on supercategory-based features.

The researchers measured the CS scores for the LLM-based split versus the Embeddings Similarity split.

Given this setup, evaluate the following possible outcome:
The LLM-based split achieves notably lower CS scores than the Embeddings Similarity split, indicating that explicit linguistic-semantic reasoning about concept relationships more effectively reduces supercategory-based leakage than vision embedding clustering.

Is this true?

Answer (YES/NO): NO